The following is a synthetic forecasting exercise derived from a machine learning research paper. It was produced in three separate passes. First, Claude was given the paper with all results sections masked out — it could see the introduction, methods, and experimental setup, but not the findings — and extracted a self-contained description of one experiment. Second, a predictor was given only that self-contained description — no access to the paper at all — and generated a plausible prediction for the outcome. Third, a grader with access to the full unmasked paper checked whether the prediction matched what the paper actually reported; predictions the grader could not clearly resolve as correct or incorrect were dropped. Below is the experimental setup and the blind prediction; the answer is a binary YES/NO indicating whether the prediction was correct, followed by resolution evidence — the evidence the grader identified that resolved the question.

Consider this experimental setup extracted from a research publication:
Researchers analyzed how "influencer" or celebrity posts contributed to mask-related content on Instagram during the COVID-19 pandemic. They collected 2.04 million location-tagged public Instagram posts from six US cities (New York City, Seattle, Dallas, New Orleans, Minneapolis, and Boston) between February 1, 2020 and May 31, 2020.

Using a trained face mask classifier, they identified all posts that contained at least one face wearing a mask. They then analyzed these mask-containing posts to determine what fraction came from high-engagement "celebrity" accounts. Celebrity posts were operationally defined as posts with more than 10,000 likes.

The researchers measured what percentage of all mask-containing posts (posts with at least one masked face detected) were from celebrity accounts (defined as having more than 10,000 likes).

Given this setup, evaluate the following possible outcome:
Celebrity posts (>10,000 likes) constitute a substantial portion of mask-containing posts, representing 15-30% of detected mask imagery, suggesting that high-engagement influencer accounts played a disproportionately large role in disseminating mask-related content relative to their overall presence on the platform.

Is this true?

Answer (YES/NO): NO